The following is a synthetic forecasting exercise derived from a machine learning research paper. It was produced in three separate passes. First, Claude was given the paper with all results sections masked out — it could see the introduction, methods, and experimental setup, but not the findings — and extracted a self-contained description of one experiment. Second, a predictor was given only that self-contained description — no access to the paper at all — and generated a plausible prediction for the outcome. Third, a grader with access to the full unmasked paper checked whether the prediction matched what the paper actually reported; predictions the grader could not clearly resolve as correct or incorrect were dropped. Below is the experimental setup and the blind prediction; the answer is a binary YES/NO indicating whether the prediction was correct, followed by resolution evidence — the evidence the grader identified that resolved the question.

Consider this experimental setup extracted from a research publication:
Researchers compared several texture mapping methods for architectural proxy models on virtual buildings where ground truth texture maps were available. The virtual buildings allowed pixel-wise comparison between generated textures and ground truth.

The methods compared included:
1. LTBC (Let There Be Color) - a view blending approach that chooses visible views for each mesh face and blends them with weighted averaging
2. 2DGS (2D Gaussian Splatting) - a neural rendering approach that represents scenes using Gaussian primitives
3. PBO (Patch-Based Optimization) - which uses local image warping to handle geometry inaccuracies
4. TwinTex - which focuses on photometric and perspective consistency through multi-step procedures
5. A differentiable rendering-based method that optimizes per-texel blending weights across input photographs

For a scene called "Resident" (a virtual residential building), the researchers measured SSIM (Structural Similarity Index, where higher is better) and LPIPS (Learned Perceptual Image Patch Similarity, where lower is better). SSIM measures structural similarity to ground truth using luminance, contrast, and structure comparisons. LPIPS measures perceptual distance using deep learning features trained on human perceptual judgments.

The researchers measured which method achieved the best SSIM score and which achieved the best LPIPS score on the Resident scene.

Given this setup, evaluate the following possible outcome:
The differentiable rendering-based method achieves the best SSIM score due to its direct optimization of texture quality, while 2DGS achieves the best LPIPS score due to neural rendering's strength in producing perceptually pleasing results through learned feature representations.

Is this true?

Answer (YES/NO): NO